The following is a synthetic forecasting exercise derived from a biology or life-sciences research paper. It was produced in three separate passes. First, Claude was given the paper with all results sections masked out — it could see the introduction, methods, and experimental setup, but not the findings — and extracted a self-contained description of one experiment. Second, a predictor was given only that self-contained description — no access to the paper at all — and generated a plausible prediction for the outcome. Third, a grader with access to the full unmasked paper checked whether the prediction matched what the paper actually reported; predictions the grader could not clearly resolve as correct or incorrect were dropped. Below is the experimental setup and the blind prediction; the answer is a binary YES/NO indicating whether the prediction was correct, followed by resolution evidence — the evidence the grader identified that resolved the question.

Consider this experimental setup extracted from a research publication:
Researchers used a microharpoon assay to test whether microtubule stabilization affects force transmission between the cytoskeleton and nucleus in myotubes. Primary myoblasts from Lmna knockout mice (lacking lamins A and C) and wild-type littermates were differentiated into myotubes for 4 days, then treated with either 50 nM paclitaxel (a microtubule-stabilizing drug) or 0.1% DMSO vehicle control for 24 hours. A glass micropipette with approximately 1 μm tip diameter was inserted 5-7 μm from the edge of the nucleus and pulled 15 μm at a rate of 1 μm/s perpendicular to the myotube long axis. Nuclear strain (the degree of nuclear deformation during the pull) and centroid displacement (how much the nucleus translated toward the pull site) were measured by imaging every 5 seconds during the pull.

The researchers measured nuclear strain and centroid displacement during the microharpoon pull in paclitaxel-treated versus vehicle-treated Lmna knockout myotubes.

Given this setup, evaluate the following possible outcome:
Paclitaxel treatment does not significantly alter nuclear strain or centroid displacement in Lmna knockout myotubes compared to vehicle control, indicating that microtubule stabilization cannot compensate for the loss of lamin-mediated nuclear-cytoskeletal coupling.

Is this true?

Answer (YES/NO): NO